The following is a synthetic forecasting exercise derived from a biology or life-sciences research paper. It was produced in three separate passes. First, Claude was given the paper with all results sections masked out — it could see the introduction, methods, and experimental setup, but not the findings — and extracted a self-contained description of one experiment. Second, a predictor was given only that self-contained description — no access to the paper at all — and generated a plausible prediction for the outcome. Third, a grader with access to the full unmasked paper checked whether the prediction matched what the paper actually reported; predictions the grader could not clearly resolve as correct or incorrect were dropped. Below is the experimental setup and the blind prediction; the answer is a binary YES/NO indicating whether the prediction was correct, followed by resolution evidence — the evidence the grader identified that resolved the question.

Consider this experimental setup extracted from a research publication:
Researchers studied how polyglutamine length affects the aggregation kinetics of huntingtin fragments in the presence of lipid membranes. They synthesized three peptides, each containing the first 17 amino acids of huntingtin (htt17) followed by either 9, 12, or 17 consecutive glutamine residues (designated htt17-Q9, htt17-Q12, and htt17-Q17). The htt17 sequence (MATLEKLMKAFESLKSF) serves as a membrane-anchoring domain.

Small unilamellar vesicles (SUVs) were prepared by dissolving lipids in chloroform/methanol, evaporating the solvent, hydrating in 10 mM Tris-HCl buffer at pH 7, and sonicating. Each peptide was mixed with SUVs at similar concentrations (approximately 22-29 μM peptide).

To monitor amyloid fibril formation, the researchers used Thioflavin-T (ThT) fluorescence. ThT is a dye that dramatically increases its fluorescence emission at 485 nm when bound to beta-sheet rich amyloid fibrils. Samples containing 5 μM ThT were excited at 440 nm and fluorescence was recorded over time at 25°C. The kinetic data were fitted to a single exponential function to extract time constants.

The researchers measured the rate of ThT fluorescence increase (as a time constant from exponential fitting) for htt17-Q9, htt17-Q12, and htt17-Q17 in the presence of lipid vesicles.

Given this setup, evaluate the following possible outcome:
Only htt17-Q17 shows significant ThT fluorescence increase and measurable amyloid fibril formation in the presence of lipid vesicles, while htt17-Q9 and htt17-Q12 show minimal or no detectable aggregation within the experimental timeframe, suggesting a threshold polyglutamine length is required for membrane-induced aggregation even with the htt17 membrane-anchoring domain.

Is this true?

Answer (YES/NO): NO